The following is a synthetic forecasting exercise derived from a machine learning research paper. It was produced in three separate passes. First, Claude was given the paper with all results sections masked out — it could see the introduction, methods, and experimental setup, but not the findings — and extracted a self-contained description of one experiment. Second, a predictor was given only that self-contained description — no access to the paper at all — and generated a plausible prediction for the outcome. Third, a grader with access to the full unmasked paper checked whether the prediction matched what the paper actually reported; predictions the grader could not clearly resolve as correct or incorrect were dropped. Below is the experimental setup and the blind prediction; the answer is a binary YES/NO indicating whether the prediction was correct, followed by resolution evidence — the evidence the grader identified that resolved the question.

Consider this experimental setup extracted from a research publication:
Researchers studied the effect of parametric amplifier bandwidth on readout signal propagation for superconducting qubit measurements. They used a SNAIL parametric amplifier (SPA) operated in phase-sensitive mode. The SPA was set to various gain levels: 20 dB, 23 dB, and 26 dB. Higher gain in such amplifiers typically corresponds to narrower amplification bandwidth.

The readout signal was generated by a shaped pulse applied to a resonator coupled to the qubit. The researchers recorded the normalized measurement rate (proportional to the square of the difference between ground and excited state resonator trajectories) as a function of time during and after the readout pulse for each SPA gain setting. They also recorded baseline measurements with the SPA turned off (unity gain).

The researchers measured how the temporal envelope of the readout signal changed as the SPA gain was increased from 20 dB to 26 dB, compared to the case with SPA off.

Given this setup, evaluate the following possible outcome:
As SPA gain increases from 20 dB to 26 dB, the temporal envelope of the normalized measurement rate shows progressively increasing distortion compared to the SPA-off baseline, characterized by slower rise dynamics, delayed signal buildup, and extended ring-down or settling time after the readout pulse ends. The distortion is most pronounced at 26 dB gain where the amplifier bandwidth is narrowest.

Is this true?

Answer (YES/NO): YES